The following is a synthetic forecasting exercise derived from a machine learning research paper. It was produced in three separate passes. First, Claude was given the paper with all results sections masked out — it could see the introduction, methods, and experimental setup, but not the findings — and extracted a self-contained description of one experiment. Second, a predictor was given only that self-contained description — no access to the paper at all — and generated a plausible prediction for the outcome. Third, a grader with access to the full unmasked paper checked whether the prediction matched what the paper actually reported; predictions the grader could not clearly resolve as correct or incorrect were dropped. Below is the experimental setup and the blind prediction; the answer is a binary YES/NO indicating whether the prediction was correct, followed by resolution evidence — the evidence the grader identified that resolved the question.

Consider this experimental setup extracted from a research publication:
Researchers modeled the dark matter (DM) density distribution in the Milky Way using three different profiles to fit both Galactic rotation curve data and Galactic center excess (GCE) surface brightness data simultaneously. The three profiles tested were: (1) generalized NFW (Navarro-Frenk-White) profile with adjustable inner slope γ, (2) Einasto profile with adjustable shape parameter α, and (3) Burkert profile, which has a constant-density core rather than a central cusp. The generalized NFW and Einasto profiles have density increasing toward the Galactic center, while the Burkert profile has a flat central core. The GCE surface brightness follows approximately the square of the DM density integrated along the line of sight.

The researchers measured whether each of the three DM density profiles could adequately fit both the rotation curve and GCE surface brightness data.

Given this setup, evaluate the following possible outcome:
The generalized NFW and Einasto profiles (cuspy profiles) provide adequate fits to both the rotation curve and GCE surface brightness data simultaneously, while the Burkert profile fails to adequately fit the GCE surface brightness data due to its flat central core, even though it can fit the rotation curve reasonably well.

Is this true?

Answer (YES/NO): YES